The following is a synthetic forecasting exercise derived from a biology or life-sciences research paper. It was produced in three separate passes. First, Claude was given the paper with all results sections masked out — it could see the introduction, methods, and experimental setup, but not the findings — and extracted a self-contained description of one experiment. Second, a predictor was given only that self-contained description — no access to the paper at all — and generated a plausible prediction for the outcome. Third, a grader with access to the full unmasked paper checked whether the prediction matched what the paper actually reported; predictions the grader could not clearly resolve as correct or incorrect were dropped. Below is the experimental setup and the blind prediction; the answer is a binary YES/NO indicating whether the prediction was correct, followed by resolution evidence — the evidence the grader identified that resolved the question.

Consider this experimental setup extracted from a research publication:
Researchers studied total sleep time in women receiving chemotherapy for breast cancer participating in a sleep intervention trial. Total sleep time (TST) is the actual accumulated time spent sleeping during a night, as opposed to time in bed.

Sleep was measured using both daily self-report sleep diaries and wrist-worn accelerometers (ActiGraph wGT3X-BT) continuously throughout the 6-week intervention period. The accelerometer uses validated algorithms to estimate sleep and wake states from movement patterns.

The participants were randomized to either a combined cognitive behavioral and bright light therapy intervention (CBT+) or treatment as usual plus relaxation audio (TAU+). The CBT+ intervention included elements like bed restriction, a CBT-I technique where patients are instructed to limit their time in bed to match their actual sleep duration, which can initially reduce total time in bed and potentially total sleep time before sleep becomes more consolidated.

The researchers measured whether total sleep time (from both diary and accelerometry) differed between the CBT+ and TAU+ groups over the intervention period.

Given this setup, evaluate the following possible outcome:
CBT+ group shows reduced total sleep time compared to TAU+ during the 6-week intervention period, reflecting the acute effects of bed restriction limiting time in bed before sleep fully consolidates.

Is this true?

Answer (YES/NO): NO